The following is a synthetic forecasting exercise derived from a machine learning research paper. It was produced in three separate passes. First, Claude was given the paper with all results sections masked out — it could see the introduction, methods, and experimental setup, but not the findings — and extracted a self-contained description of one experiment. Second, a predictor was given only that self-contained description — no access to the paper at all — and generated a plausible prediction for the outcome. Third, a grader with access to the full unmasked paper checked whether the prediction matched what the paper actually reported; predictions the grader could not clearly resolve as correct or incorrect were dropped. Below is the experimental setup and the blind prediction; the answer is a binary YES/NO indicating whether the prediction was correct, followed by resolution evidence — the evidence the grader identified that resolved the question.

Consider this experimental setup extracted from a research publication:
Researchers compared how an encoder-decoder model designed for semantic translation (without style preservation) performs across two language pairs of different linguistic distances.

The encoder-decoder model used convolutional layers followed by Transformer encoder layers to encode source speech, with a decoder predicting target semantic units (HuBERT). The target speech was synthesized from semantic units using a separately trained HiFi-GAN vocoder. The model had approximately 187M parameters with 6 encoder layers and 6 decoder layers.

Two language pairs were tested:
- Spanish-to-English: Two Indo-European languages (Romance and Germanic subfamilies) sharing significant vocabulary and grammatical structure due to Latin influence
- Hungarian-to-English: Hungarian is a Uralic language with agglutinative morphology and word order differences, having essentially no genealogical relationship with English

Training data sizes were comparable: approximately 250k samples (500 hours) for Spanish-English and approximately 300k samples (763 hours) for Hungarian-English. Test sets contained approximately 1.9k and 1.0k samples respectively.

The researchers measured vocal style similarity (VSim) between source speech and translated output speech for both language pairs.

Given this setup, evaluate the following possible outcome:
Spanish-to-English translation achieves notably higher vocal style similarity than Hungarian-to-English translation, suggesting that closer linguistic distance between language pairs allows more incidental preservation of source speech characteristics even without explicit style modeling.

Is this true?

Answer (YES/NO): NO